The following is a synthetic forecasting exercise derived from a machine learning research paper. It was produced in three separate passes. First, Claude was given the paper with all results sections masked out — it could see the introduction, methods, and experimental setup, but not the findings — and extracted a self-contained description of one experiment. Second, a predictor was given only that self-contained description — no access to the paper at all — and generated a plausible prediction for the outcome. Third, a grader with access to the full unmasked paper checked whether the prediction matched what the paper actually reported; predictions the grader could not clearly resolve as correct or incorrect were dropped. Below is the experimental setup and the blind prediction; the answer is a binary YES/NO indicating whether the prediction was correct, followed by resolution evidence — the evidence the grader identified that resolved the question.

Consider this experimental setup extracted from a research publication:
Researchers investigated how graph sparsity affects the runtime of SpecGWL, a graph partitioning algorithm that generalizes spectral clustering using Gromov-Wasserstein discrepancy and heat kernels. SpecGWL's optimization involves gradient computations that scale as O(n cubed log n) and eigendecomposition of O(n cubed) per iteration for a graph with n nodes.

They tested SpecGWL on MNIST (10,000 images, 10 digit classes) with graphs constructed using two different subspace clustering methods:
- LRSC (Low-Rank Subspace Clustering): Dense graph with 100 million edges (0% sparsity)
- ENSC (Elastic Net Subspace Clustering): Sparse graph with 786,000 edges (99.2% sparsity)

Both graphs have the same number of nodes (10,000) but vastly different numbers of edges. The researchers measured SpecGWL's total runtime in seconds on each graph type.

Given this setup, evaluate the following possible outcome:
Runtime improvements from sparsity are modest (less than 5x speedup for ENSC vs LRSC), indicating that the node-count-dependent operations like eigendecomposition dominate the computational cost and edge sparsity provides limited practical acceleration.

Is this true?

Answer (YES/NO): YES